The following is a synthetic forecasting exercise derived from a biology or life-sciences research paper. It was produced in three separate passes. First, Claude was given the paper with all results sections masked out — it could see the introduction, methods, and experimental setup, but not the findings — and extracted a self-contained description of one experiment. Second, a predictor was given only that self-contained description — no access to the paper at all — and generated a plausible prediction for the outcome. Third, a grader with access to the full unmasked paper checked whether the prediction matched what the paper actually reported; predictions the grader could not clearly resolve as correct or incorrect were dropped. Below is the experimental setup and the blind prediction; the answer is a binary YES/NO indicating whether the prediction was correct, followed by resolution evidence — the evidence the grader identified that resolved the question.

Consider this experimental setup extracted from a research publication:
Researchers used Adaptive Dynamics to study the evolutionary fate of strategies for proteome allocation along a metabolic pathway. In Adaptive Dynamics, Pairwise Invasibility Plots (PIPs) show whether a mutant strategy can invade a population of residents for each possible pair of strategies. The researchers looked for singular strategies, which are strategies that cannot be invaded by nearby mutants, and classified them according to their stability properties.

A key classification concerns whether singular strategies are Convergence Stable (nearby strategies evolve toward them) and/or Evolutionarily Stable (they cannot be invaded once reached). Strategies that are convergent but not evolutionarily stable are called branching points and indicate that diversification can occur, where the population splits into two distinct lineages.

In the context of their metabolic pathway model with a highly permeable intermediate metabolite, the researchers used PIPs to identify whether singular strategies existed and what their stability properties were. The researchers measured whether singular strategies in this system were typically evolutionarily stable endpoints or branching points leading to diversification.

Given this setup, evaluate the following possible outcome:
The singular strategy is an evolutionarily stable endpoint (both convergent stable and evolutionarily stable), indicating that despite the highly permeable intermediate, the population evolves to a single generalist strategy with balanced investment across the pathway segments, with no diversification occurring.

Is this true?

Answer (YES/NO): NO